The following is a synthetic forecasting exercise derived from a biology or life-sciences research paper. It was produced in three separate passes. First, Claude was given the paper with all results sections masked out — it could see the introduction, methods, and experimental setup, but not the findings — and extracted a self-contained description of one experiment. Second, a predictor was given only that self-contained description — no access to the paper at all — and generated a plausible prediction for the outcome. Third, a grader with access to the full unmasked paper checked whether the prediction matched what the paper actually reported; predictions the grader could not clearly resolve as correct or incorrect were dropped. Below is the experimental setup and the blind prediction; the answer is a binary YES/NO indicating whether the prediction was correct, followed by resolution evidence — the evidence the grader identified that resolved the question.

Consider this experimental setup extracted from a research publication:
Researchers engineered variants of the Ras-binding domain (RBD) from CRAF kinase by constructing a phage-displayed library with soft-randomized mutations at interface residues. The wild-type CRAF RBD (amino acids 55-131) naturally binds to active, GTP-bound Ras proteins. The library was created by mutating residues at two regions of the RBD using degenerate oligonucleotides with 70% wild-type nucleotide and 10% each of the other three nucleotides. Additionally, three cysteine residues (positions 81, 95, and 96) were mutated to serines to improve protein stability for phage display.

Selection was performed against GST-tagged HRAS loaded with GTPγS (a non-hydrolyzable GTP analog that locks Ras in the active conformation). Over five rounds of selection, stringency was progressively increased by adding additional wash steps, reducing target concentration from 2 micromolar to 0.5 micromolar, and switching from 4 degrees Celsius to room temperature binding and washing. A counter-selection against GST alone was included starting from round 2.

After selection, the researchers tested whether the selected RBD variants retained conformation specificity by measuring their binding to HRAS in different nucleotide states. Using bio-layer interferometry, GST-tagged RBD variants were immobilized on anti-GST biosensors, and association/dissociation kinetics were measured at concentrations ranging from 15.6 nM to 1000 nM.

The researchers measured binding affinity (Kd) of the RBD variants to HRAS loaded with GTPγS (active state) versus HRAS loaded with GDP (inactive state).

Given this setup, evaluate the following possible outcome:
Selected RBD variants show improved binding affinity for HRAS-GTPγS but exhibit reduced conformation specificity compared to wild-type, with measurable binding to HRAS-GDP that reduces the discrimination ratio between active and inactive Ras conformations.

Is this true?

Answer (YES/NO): NO